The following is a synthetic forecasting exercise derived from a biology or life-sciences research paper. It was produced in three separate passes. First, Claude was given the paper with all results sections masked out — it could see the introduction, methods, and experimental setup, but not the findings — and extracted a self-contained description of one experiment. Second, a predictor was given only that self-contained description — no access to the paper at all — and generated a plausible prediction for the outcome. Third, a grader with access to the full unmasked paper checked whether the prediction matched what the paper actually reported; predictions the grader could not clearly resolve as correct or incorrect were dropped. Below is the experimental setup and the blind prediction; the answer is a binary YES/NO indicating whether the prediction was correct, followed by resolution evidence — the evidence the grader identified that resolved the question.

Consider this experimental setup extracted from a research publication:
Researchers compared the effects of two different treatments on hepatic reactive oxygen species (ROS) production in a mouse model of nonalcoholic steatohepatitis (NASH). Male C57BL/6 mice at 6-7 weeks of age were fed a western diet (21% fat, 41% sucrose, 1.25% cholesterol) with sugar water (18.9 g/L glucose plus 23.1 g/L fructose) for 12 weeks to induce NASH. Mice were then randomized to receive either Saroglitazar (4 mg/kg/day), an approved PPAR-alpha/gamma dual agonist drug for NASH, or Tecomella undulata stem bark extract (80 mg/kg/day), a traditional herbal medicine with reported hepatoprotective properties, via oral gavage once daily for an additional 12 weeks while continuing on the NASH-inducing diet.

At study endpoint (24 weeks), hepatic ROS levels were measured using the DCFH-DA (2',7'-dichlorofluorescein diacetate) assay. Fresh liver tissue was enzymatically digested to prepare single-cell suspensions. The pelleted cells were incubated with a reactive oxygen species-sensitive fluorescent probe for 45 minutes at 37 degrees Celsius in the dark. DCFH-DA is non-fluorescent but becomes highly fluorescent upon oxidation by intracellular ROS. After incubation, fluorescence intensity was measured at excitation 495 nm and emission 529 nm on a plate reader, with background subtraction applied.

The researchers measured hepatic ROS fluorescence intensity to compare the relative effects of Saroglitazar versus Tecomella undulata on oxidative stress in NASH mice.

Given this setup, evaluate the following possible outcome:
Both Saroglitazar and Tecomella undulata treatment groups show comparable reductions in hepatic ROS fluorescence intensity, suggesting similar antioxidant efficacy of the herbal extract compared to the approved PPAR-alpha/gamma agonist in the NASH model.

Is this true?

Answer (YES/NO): YES